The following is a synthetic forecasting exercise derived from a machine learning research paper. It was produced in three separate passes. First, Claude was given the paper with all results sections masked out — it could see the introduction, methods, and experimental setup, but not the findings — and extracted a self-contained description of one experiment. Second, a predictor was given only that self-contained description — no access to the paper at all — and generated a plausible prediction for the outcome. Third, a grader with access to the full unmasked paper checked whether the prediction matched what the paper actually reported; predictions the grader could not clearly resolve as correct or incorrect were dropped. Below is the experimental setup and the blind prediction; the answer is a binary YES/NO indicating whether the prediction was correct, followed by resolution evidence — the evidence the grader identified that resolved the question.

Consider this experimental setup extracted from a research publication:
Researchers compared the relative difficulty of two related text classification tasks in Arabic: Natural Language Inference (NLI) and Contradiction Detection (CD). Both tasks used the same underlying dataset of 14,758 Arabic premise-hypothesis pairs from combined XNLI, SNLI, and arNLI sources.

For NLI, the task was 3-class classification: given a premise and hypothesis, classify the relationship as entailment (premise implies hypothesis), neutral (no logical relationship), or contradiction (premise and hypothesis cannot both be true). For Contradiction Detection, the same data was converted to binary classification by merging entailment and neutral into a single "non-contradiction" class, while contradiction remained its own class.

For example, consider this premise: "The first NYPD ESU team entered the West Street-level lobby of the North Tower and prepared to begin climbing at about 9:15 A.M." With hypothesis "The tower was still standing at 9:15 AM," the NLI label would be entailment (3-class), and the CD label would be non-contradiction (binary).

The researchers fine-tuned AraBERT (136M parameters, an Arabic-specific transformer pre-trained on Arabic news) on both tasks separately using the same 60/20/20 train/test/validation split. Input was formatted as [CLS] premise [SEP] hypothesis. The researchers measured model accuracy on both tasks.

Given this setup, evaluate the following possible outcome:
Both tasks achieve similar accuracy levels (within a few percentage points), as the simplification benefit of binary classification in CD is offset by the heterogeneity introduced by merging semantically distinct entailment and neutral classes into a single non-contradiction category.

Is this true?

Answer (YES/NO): NO